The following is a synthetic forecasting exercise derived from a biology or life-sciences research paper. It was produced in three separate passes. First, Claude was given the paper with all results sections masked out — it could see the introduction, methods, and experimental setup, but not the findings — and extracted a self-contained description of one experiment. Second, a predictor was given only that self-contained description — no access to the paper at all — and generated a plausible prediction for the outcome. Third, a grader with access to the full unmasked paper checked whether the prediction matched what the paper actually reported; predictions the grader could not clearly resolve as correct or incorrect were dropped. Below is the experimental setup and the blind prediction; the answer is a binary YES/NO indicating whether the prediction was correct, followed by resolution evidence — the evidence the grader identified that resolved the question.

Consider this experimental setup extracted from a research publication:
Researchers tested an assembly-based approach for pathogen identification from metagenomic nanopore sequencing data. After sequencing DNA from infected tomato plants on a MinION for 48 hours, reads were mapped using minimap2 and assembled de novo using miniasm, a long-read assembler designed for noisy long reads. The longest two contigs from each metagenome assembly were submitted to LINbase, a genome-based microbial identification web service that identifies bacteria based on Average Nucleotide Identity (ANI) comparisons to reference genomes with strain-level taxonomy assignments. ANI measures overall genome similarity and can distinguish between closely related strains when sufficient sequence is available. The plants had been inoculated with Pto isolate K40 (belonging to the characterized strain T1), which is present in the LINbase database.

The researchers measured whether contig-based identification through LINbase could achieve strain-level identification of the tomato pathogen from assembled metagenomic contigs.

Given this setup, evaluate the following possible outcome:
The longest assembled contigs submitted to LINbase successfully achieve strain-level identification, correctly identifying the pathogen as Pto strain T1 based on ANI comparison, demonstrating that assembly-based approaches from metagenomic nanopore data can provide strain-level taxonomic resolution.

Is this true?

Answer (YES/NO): NO